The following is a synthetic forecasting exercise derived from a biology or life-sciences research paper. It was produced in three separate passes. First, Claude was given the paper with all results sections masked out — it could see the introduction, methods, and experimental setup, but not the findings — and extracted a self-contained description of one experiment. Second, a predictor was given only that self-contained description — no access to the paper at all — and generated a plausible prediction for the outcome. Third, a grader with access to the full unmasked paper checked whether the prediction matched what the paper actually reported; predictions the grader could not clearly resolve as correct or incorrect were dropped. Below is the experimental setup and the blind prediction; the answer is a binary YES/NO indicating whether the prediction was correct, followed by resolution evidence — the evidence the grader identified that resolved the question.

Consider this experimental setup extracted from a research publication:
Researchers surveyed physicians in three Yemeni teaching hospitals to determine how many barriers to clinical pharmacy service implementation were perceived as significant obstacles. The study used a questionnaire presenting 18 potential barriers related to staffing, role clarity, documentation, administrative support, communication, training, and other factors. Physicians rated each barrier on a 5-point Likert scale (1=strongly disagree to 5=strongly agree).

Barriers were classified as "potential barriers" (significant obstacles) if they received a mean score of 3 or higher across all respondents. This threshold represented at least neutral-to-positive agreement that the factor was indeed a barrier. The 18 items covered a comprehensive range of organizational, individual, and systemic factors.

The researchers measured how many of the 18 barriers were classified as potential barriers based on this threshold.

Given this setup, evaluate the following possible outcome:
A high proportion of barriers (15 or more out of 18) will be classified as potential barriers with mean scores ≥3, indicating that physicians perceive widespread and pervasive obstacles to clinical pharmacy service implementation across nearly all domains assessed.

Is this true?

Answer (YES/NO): NO